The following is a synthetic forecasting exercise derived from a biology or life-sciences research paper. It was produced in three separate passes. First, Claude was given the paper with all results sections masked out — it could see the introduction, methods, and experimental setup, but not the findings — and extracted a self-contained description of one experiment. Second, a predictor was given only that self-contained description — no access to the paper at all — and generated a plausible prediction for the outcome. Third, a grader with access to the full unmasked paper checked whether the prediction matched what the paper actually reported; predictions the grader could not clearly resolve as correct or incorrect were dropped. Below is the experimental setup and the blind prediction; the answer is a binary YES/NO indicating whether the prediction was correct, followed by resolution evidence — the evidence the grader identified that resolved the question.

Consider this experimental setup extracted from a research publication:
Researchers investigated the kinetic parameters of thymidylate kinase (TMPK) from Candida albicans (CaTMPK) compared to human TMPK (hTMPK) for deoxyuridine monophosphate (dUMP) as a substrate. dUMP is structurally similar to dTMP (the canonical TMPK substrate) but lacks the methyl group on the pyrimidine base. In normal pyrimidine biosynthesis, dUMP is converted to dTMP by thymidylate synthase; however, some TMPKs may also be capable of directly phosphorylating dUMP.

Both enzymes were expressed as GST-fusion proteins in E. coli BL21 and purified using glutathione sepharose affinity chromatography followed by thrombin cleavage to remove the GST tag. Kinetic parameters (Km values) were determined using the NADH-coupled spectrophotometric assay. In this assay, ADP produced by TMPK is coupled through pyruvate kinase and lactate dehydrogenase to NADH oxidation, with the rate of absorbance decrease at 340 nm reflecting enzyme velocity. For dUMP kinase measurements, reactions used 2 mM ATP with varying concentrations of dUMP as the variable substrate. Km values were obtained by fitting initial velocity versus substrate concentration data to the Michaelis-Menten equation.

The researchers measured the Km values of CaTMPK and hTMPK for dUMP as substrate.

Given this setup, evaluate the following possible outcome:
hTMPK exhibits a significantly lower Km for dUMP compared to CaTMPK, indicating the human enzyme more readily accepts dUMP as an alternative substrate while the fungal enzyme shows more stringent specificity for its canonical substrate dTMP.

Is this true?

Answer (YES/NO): NO